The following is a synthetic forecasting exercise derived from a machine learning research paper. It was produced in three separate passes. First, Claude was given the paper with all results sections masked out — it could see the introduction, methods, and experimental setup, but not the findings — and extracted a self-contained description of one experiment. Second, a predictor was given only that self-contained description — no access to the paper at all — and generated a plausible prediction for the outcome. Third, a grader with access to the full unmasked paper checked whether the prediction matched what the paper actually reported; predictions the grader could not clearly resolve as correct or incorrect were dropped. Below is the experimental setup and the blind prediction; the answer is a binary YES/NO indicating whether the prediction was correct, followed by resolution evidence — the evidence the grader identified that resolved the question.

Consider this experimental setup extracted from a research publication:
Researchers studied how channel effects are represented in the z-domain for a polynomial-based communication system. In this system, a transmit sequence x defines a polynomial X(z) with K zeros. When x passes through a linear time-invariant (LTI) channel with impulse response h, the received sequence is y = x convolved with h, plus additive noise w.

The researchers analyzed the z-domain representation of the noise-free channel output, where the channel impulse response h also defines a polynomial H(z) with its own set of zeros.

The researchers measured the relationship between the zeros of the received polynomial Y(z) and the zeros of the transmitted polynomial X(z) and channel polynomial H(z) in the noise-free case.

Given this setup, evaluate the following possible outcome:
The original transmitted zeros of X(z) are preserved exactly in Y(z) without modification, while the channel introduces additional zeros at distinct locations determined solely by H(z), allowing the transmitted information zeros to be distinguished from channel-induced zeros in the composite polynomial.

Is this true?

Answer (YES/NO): NO